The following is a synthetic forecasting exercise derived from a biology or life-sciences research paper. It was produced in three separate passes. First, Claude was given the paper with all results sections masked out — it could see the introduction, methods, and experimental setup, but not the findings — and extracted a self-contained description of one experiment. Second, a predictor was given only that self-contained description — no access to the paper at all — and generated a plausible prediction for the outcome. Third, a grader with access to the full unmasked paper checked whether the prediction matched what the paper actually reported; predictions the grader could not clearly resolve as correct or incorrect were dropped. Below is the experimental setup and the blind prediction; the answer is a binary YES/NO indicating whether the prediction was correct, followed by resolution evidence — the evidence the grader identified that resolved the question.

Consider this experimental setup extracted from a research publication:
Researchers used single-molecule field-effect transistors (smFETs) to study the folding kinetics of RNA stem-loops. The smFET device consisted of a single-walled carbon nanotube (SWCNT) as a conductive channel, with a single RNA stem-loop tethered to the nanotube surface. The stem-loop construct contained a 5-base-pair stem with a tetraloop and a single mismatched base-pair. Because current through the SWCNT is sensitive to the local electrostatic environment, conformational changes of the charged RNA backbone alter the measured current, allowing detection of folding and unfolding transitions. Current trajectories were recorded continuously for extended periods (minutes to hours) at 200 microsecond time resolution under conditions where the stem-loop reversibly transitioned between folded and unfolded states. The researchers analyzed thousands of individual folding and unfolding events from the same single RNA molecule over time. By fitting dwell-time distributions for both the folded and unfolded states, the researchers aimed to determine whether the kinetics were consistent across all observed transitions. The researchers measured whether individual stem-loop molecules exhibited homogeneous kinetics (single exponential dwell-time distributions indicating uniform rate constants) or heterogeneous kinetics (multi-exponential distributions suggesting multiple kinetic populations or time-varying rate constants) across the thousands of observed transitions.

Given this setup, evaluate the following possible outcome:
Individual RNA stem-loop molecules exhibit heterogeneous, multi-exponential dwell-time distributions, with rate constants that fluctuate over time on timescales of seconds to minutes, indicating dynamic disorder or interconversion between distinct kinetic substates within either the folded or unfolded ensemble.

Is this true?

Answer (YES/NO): NO